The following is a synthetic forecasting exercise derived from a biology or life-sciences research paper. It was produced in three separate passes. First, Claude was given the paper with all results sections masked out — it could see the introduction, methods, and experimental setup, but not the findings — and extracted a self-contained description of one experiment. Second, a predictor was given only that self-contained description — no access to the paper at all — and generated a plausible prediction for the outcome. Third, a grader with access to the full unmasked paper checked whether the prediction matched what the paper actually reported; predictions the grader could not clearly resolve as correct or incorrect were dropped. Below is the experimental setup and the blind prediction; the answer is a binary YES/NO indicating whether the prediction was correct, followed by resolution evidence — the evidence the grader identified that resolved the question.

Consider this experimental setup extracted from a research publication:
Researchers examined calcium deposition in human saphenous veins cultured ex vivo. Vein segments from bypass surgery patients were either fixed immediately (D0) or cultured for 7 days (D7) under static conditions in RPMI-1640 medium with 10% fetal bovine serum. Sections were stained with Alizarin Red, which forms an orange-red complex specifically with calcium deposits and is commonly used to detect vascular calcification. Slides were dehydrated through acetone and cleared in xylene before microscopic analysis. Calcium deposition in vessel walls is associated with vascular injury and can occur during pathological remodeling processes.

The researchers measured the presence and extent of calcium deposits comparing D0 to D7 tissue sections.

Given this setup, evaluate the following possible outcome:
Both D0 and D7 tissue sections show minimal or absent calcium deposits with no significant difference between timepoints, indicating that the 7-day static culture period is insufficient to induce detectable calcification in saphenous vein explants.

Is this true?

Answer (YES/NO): NO